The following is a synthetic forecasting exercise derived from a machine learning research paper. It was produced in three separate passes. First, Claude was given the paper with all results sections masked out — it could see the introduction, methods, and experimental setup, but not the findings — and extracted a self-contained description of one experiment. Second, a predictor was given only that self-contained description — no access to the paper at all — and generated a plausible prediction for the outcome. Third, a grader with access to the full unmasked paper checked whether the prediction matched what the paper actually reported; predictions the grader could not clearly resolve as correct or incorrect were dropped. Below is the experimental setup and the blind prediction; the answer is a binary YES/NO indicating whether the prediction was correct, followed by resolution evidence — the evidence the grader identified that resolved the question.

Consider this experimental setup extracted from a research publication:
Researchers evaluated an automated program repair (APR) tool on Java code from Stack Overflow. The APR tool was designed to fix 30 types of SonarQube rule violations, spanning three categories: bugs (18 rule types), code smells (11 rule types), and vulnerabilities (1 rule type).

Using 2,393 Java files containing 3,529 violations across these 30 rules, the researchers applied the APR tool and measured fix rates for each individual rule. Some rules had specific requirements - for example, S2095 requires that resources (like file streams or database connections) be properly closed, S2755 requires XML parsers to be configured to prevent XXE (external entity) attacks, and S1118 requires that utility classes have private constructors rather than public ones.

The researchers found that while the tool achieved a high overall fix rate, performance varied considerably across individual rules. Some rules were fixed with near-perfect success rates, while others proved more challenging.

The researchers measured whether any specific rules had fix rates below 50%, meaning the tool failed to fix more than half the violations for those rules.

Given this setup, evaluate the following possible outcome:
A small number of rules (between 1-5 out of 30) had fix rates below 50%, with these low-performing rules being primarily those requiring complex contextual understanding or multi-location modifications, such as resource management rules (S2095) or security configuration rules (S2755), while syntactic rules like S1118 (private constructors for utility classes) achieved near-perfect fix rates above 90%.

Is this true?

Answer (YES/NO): NO